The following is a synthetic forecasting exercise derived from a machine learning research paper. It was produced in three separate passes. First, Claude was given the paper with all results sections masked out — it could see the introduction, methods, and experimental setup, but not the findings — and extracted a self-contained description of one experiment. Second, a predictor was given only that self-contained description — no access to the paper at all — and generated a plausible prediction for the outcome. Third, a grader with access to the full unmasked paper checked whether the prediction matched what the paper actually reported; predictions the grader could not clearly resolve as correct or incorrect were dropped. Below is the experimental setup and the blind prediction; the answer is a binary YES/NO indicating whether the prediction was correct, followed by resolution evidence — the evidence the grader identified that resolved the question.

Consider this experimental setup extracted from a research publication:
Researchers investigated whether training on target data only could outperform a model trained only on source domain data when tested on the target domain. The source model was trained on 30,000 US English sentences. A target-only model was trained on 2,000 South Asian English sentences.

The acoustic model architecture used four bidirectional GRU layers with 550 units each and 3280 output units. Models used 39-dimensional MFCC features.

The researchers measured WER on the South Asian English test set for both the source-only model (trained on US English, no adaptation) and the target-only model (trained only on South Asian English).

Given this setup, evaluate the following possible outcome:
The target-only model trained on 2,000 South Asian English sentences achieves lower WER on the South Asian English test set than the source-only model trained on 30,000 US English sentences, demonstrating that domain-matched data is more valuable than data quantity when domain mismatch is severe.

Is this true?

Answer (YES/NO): YES